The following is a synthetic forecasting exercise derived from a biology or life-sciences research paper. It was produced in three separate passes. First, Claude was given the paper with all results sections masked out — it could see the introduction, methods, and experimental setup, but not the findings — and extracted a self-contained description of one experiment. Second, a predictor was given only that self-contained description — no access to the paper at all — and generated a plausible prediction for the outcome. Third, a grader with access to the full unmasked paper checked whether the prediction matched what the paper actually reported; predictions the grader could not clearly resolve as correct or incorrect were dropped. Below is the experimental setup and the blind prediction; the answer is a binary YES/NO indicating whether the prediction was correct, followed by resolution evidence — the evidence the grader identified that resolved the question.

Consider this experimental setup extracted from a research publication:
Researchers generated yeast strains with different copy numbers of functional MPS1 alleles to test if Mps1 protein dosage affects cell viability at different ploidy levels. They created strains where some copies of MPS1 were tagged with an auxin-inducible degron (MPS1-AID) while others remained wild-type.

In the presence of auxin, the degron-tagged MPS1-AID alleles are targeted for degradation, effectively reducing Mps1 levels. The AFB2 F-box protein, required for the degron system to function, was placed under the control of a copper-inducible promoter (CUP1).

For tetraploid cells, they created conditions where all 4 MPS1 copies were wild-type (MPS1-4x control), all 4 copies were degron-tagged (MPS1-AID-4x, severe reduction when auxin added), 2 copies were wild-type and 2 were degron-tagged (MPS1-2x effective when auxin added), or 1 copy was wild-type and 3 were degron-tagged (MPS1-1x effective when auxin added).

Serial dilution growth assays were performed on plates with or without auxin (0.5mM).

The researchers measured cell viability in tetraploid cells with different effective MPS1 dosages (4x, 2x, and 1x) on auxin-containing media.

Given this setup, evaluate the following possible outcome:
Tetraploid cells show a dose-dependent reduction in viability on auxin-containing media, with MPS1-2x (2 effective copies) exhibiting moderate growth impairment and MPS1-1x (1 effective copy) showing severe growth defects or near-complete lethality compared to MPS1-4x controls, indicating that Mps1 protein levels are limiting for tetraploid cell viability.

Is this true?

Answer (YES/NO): NO